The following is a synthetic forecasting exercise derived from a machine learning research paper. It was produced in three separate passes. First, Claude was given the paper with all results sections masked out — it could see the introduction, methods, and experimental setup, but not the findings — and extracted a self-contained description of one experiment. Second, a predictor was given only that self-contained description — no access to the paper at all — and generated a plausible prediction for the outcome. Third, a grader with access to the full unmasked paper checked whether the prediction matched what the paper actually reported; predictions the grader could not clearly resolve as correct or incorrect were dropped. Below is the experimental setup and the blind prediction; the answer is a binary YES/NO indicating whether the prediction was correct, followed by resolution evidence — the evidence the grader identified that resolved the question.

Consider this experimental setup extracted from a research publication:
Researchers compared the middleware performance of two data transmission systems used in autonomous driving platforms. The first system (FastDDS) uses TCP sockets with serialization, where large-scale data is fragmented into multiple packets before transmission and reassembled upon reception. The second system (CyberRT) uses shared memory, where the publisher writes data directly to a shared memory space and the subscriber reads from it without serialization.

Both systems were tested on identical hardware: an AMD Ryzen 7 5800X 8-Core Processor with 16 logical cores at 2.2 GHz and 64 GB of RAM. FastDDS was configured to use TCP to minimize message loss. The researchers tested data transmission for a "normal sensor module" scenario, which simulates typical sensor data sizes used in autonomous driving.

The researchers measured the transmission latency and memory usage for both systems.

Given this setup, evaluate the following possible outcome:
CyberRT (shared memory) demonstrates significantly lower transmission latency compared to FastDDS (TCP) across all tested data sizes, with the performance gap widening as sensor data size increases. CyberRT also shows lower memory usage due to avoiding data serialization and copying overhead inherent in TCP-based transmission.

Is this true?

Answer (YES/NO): NO